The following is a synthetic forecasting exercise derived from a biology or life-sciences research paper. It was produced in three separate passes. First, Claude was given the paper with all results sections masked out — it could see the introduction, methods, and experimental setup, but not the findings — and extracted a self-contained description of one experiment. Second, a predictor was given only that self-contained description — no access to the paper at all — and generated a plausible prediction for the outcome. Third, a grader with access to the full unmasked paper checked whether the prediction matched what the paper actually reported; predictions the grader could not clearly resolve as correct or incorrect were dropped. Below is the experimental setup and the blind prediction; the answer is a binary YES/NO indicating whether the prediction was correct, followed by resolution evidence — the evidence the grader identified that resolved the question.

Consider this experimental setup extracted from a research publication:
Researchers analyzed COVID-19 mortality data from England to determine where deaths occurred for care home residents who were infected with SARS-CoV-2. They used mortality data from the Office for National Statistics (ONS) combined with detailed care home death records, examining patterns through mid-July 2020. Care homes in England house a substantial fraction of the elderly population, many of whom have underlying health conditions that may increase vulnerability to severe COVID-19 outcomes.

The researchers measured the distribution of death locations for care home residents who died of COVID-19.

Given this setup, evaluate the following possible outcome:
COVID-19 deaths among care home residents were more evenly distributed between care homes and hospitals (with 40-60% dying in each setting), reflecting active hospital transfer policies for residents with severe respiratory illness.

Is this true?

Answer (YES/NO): NO